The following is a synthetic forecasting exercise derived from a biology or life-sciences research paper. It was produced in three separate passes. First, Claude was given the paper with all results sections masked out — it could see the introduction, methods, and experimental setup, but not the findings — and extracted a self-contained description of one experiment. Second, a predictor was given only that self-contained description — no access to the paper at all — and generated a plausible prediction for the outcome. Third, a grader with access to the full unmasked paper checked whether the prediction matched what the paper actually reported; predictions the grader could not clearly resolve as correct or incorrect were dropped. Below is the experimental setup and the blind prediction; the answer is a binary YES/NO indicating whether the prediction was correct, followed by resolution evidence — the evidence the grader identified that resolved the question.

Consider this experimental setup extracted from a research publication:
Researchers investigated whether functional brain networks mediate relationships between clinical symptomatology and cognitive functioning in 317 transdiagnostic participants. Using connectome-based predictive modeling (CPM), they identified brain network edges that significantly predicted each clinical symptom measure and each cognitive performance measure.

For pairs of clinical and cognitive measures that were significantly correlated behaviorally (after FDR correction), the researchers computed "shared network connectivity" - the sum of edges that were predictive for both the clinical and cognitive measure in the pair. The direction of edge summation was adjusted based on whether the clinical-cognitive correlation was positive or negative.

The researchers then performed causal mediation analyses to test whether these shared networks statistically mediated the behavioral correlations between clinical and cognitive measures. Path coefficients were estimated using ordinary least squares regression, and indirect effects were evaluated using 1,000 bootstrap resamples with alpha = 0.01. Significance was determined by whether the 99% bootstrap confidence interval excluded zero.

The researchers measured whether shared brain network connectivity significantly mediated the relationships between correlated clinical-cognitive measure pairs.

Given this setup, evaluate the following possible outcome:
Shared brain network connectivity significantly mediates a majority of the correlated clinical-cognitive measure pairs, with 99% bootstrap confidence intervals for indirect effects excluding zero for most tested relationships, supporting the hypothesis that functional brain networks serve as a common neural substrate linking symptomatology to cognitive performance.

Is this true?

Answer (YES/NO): YES